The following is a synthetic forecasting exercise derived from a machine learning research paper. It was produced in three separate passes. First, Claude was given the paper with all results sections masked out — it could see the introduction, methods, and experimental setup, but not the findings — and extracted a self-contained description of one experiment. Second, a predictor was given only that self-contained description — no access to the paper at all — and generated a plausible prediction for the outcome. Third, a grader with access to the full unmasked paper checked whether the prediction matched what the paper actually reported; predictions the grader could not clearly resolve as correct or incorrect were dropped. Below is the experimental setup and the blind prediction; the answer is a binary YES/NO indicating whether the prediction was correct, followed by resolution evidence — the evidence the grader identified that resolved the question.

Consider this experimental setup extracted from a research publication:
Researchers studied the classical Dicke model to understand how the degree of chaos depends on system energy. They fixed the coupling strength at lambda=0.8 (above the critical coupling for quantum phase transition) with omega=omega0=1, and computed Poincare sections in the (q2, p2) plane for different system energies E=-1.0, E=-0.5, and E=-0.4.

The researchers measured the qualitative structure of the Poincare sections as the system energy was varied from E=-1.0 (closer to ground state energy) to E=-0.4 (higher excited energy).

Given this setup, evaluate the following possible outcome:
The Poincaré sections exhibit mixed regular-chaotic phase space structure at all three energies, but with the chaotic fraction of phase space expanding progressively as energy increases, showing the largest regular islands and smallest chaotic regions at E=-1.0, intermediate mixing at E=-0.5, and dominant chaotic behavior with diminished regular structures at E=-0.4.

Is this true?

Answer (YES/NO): NO